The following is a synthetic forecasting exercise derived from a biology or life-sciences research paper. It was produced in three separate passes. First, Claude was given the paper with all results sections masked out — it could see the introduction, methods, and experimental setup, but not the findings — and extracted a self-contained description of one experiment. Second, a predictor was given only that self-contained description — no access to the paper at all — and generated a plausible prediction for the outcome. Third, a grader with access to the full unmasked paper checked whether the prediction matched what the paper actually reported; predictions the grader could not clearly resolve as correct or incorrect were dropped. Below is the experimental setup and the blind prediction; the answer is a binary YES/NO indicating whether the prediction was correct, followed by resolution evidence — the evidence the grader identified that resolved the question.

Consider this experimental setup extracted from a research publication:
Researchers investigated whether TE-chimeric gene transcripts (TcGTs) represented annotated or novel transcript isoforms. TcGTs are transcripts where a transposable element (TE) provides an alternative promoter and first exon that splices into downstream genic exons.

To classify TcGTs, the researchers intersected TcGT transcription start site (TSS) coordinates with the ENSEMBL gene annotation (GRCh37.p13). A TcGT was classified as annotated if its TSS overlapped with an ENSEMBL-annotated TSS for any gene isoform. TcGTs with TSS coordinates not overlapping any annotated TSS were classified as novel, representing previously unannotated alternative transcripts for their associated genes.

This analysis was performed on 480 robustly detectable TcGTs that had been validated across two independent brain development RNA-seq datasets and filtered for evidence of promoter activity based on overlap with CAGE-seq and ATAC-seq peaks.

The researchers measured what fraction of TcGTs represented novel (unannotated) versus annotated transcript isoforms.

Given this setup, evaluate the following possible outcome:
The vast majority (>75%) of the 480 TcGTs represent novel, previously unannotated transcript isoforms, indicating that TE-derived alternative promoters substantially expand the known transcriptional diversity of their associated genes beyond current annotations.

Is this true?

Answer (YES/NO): NO